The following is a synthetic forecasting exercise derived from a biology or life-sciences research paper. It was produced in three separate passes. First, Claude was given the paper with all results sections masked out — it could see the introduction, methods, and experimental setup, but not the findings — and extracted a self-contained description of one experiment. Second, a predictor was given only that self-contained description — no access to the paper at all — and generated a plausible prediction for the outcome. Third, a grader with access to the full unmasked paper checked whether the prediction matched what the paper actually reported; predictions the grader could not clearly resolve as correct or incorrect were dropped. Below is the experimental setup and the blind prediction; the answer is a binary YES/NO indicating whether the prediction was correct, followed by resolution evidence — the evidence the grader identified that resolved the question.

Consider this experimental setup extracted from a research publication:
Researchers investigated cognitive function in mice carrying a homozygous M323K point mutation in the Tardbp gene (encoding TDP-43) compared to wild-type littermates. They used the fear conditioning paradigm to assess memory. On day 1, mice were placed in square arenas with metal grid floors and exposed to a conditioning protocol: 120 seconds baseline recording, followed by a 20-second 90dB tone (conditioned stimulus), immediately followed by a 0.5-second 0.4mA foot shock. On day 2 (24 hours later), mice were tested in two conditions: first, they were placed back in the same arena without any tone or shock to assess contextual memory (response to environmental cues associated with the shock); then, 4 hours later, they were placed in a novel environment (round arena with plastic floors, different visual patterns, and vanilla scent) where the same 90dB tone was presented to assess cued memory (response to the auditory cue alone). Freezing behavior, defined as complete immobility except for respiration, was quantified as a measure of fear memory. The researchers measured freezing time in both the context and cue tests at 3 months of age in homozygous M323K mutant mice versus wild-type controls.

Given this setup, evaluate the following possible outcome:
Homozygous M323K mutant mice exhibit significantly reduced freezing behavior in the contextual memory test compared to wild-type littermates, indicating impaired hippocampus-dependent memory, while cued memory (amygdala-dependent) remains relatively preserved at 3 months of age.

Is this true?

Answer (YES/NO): NO